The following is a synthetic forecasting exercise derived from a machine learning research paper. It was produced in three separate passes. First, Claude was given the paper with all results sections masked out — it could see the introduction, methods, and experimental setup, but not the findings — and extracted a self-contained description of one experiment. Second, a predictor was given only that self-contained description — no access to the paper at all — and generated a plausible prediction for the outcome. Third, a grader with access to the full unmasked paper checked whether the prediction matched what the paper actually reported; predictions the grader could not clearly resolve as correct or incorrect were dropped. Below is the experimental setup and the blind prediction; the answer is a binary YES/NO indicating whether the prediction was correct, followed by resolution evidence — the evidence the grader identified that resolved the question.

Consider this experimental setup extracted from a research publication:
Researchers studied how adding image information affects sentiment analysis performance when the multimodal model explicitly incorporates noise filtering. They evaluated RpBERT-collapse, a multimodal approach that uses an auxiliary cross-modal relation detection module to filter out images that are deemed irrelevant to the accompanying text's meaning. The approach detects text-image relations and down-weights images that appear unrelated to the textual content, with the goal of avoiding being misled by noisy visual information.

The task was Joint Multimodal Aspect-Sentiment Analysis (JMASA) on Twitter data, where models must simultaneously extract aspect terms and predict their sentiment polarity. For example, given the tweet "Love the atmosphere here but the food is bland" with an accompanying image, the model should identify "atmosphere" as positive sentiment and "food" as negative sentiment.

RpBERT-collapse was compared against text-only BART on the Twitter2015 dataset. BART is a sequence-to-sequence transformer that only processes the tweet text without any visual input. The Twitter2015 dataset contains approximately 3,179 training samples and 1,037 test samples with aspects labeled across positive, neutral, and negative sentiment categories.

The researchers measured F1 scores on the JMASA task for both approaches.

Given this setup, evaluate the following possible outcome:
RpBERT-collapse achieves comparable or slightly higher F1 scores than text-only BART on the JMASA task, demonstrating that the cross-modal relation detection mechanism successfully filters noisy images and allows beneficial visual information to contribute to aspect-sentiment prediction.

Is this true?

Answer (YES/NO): NO